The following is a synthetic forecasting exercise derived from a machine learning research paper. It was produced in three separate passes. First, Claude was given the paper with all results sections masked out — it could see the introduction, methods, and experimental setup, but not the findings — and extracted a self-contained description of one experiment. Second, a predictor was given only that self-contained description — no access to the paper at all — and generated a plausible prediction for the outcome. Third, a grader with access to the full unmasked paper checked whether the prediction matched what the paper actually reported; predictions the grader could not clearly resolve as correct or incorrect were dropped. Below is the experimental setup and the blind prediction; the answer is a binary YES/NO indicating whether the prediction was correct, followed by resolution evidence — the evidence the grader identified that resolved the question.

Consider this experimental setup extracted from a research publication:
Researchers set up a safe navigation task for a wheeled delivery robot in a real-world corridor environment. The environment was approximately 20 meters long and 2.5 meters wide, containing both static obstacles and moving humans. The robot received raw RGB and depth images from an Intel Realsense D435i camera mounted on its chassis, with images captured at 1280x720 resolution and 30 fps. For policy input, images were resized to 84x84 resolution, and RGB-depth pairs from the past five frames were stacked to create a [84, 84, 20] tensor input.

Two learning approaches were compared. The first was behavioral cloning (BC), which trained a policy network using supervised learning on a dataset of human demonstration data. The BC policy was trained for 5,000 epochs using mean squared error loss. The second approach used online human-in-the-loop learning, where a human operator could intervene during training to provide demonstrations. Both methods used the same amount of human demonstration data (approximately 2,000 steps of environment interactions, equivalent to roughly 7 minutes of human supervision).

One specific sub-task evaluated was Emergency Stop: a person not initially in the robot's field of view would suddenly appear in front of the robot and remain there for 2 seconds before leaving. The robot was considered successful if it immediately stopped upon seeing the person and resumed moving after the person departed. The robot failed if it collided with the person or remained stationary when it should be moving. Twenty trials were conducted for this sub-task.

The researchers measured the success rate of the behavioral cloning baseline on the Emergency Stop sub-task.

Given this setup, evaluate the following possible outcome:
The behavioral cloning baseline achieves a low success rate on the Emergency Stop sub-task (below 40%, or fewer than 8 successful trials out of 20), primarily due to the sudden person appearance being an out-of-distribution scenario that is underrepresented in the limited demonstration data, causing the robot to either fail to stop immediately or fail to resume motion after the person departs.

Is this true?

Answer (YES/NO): NO